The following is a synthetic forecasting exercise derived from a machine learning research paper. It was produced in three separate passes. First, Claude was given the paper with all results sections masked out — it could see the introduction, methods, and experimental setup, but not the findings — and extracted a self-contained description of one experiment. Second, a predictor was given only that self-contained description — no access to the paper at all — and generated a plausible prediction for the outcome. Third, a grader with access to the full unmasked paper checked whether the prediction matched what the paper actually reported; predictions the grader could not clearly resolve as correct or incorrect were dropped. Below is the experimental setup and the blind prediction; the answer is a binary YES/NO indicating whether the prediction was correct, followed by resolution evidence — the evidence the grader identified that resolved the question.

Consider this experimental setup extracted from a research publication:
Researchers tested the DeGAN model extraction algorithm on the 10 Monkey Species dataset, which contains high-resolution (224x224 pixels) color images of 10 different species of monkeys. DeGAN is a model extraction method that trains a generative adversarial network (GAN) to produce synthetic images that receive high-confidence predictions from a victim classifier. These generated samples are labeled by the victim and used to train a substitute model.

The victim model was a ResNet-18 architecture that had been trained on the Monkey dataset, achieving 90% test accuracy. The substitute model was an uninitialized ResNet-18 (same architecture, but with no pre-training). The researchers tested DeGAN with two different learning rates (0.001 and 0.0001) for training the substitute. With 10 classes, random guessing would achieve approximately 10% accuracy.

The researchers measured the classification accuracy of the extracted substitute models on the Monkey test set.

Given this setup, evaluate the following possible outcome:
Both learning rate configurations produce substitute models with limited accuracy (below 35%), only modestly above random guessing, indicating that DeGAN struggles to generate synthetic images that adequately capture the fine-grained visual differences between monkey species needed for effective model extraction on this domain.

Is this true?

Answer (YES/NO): YES